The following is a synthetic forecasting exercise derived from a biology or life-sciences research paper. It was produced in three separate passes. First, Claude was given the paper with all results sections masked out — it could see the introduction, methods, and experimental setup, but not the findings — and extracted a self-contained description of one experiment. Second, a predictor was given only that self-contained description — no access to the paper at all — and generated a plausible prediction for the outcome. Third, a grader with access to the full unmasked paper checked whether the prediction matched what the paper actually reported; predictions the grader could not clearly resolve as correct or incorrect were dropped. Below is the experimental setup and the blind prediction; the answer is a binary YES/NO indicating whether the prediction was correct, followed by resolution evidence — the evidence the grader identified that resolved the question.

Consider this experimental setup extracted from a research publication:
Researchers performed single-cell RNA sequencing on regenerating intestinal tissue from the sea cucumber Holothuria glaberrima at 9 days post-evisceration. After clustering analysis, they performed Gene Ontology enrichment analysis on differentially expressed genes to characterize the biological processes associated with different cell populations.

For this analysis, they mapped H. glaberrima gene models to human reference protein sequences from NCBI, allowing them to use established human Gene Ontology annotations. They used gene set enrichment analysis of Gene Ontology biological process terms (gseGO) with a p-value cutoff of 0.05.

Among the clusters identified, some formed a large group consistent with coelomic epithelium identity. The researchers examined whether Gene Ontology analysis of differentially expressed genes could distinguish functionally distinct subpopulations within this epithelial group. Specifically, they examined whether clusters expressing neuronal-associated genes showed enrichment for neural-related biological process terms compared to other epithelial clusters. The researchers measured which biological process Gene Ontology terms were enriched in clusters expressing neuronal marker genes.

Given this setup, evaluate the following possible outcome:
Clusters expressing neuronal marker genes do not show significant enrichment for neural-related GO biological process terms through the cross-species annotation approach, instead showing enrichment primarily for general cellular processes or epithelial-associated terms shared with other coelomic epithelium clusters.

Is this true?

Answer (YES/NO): NO